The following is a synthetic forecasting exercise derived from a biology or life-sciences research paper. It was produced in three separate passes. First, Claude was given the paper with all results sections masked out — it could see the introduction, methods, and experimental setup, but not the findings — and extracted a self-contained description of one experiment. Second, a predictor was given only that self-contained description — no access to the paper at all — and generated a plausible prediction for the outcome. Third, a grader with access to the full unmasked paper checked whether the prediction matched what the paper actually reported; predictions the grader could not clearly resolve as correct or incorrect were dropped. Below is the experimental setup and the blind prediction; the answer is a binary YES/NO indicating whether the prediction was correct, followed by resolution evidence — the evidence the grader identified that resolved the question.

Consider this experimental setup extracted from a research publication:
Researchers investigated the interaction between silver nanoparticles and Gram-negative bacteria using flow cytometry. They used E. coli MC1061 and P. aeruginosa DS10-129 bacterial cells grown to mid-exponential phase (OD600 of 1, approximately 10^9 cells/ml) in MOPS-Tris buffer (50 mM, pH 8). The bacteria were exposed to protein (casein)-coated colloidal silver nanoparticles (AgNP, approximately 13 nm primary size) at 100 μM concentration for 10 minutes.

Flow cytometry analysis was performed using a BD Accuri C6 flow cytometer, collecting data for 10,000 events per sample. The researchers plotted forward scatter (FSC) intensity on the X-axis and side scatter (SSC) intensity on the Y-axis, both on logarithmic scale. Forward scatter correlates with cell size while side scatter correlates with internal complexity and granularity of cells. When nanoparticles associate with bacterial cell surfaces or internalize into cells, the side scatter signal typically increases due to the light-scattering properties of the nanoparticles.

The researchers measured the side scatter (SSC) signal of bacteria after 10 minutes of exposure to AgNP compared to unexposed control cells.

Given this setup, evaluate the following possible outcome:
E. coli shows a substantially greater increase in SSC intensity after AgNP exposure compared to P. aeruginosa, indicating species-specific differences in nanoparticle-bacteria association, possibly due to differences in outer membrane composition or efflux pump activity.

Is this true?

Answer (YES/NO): NO